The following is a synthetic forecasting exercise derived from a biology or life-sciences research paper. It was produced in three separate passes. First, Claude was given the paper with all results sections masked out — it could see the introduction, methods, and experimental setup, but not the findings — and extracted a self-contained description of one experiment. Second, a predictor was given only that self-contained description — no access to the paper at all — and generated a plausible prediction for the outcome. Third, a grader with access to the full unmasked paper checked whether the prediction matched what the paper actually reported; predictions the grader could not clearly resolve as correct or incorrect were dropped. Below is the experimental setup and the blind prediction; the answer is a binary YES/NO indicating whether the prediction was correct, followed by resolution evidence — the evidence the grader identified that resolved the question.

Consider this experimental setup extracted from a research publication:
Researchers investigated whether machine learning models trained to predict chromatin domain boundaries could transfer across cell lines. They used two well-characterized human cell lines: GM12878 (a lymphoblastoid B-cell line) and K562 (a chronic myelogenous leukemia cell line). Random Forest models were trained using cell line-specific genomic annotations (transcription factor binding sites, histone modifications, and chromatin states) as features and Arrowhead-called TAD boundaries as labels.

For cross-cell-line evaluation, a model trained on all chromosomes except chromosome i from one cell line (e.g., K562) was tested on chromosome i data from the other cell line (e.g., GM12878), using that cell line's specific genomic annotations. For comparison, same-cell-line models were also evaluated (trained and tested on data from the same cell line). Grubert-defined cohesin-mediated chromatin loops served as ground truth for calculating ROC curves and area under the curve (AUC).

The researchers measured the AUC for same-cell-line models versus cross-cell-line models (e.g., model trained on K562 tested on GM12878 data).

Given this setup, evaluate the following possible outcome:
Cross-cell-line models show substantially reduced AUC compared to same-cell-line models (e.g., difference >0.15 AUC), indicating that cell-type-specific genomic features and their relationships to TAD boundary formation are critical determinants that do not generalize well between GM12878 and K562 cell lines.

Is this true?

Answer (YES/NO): NO